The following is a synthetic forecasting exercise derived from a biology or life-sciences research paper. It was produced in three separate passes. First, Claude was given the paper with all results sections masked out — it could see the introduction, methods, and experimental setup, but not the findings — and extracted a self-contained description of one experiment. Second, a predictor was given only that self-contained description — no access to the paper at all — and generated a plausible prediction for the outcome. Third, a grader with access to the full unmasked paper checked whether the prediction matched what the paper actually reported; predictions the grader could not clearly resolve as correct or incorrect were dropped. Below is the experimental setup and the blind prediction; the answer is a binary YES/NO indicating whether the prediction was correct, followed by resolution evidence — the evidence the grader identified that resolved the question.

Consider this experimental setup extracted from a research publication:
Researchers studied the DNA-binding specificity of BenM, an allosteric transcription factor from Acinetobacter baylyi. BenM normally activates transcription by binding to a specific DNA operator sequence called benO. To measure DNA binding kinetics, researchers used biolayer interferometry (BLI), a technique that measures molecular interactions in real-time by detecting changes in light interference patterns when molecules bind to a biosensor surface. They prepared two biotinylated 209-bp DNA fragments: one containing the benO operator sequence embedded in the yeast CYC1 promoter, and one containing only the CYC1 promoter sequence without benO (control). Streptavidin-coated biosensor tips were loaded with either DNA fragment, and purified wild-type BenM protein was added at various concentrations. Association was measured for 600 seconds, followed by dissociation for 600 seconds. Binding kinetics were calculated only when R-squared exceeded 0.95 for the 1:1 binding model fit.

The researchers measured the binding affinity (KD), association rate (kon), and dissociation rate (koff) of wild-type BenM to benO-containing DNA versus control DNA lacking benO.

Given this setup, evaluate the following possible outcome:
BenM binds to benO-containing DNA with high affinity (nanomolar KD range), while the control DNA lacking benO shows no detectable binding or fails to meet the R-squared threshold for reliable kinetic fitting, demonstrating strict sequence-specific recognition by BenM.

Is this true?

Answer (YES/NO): YES